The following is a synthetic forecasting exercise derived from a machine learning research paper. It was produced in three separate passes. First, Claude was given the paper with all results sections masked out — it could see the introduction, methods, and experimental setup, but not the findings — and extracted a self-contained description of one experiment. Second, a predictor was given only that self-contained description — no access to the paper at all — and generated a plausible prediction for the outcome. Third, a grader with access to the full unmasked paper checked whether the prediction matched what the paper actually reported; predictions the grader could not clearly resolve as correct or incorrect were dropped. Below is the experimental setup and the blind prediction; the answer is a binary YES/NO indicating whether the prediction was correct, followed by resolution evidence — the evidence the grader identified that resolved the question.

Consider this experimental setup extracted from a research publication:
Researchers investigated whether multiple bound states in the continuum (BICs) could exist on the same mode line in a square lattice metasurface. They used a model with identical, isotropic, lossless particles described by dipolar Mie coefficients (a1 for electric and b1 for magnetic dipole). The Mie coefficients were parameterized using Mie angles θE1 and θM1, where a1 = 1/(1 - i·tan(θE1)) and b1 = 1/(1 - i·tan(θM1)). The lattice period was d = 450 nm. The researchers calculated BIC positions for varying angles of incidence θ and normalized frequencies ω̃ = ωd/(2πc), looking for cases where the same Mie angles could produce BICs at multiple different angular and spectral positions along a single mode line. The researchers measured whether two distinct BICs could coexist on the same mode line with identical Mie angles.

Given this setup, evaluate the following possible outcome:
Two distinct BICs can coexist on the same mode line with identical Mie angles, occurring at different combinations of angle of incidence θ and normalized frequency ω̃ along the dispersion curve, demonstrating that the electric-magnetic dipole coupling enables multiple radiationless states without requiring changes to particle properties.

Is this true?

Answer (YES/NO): YES